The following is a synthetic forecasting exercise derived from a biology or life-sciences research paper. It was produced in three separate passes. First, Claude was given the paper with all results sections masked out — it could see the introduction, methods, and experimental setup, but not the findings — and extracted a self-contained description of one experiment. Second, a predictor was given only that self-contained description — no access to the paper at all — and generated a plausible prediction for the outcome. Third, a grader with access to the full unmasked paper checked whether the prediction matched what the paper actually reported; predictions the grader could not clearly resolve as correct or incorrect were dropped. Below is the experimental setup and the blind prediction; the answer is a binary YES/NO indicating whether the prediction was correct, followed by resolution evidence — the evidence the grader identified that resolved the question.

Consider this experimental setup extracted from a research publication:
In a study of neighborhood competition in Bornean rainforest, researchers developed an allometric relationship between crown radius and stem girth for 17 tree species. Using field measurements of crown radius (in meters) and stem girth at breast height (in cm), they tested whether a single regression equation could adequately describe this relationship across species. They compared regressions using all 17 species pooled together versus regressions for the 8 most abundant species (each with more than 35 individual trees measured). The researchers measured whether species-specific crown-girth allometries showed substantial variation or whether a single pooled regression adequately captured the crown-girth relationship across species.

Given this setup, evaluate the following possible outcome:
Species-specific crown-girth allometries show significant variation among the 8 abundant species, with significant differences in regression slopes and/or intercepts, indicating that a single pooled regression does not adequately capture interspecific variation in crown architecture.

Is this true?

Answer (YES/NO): NO